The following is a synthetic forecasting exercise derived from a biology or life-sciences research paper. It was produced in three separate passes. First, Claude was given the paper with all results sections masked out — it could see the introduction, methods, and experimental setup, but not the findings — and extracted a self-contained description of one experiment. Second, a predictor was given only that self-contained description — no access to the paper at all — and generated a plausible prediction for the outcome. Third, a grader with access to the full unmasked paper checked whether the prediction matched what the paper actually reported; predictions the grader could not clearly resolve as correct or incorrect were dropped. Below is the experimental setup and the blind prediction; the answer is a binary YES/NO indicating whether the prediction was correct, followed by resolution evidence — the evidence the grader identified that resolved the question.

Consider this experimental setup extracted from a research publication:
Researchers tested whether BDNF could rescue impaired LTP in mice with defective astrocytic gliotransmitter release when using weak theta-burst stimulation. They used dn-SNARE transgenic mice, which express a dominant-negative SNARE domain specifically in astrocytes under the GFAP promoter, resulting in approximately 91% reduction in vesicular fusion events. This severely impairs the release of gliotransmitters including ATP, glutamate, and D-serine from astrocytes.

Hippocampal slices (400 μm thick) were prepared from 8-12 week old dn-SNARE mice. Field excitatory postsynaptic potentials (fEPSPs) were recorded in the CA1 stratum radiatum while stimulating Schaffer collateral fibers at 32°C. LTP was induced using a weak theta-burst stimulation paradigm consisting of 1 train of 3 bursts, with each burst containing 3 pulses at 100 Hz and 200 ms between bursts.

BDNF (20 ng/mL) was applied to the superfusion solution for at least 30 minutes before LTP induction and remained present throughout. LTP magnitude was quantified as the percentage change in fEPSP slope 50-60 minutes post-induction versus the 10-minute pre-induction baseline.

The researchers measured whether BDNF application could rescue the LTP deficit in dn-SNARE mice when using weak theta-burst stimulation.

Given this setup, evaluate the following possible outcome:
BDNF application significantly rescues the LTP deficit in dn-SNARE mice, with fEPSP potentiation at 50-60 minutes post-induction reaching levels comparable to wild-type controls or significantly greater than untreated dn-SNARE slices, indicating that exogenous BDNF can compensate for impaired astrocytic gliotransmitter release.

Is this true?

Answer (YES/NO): NO